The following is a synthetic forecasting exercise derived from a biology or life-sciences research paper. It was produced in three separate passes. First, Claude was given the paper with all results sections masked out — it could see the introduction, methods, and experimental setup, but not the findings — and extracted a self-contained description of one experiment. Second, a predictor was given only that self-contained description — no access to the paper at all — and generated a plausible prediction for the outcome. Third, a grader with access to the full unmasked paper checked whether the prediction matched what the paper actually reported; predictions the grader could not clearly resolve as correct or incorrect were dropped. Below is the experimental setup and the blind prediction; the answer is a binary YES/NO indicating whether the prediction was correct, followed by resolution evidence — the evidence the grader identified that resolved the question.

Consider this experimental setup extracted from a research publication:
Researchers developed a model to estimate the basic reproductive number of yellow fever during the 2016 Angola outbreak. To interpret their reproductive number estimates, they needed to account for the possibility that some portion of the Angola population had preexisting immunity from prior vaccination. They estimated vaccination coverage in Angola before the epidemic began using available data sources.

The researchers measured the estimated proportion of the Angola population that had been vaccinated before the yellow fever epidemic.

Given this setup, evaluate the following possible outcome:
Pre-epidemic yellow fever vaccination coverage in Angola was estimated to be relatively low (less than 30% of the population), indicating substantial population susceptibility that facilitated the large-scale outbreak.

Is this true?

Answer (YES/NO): YES